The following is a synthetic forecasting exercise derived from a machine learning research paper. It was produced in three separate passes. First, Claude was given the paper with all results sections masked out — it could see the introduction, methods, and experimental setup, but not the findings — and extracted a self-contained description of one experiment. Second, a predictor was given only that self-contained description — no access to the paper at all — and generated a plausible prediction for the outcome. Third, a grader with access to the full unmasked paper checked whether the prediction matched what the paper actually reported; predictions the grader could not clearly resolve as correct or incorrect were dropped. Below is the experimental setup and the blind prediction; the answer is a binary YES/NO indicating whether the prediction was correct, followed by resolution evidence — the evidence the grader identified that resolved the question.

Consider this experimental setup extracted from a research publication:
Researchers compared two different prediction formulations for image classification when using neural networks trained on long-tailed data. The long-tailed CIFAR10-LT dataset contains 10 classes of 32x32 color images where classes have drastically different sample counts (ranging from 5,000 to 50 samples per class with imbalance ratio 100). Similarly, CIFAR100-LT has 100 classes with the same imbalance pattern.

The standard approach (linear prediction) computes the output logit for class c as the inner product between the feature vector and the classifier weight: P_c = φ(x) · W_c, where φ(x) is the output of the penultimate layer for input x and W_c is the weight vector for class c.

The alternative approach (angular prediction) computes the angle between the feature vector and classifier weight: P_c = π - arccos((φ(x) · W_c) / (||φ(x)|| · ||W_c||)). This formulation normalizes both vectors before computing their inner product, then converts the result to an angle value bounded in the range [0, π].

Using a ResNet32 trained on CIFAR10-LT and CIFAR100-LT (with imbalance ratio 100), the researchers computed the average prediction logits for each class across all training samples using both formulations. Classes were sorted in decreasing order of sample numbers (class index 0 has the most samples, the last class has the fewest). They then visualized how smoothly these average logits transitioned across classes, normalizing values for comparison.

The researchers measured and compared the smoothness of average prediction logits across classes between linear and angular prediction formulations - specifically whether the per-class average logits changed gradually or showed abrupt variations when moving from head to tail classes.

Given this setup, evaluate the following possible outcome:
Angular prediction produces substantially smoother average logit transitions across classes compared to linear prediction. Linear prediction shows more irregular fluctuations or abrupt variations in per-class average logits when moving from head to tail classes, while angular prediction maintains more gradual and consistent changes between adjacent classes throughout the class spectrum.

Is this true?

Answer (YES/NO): YES